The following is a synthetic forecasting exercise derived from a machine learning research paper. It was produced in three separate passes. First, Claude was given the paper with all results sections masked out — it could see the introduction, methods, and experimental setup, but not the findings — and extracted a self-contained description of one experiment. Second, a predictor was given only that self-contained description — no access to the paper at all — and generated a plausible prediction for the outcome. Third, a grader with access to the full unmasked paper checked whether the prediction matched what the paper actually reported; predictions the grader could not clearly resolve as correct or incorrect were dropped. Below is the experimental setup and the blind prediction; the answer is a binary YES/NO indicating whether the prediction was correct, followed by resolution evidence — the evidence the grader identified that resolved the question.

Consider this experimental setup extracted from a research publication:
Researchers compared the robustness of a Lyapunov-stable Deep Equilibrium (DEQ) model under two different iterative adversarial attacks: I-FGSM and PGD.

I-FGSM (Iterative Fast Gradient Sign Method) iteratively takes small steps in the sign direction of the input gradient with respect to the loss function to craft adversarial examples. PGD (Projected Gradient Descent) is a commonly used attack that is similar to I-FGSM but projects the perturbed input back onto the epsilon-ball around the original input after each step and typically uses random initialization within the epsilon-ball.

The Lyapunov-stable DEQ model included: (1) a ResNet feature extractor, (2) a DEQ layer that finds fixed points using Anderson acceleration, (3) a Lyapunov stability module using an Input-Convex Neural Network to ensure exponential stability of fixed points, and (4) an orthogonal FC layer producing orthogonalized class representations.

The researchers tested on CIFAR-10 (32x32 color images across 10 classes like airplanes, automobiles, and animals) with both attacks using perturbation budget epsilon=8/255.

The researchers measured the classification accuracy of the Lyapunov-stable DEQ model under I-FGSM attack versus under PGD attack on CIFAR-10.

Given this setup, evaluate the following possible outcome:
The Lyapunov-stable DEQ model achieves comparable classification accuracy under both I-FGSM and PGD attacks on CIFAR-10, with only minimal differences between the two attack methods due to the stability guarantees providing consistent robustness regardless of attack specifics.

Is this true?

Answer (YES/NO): YES